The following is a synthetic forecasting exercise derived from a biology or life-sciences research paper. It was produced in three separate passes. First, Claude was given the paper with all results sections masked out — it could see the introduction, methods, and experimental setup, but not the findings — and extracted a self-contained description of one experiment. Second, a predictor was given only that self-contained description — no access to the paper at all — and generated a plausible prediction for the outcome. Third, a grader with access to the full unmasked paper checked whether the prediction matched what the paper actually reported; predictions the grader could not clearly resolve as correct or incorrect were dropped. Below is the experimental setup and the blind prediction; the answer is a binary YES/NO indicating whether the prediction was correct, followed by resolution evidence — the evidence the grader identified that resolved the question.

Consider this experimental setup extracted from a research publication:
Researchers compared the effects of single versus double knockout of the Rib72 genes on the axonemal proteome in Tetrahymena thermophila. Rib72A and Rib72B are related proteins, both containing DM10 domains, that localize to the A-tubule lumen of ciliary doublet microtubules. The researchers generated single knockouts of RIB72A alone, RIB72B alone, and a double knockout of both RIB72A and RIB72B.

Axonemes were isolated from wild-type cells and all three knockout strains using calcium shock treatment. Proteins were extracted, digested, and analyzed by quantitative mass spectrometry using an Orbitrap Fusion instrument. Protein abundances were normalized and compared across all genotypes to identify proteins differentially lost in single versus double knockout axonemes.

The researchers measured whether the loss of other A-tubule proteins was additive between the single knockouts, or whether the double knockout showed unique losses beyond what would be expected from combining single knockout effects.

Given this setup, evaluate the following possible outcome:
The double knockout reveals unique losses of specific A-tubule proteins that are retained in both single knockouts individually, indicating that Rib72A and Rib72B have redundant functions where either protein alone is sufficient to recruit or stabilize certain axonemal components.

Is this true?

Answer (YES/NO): NO